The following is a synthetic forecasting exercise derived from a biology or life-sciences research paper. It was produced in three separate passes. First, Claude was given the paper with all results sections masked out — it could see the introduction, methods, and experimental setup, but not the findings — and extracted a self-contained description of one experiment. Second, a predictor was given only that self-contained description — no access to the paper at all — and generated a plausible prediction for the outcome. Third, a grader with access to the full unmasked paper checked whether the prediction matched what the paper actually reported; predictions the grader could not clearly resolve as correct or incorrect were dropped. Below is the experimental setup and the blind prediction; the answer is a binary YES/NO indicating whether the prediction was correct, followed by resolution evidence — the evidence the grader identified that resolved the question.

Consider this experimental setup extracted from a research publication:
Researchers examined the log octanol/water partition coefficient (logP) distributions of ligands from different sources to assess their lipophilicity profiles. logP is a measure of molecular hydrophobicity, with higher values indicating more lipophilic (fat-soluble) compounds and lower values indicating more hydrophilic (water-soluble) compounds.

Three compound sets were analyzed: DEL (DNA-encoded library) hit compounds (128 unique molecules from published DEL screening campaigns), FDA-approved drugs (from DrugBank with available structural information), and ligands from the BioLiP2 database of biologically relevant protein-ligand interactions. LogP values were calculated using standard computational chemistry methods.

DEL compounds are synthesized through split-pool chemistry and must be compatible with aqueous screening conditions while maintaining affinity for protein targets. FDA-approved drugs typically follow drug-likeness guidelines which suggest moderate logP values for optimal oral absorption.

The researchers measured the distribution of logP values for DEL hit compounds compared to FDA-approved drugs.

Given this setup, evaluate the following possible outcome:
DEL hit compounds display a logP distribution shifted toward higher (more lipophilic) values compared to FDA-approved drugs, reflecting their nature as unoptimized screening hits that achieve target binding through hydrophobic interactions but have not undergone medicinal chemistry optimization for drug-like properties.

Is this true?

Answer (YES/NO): YES